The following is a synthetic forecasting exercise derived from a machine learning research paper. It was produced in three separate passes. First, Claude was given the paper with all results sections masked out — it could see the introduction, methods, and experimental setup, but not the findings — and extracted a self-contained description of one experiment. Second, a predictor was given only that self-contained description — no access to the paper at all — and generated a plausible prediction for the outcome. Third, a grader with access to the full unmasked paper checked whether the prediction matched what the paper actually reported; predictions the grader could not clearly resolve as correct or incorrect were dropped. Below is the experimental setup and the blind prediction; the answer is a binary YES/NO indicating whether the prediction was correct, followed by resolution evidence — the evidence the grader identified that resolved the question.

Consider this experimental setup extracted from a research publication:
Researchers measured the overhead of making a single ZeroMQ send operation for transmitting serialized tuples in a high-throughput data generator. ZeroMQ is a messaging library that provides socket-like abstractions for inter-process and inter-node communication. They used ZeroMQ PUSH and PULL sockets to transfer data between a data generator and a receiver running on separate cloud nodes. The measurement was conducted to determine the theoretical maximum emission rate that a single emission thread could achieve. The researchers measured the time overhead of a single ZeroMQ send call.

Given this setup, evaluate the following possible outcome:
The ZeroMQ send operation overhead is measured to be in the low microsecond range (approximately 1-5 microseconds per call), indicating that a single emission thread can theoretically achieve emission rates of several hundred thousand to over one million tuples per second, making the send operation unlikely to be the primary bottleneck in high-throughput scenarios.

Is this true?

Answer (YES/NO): NO